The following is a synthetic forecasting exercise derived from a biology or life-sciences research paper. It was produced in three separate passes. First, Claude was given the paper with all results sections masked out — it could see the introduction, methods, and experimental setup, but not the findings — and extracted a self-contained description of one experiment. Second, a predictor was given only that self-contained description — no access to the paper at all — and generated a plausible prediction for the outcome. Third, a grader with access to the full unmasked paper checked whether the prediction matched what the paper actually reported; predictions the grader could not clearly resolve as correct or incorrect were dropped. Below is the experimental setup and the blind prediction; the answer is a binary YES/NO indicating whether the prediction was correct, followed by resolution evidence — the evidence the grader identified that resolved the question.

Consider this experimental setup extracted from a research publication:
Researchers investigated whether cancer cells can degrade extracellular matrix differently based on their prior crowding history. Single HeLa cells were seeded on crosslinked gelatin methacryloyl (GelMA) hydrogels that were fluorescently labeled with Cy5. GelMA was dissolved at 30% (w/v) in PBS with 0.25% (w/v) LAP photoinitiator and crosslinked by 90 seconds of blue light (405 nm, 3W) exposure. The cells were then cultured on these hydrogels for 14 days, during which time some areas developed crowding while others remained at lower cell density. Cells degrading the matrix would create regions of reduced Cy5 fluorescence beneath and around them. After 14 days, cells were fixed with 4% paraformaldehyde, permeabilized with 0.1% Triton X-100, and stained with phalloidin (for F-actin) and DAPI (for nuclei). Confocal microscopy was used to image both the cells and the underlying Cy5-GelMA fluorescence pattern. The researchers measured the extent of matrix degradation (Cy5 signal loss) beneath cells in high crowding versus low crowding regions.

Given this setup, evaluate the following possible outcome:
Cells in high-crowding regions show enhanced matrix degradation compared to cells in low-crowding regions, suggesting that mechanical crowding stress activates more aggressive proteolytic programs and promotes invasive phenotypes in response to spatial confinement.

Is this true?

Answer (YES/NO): YES